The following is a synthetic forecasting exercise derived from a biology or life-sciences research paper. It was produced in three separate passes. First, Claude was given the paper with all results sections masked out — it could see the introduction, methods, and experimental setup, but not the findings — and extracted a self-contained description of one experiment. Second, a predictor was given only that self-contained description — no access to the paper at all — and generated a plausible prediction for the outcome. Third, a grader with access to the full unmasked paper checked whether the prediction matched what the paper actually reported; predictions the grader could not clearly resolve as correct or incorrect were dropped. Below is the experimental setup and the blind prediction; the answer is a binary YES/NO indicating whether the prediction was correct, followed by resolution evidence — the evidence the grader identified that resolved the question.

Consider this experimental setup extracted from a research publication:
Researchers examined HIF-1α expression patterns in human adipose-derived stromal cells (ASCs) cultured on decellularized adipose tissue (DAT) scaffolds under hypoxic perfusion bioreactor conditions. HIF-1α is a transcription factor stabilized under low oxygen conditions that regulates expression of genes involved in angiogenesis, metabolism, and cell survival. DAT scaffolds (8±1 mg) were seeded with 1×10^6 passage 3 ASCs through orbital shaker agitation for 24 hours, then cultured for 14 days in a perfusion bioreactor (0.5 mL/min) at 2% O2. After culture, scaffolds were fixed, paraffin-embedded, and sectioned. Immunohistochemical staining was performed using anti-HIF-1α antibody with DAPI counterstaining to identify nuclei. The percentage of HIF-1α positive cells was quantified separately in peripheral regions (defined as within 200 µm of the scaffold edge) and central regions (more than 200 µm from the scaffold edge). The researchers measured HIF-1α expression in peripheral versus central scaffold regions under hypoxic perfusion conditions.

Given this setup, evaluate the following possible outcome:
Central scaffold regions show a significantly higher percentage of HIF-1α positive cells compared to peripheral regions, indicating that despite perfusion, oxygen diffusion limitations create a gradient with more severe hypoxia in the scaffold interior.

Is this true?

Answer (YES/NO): NO